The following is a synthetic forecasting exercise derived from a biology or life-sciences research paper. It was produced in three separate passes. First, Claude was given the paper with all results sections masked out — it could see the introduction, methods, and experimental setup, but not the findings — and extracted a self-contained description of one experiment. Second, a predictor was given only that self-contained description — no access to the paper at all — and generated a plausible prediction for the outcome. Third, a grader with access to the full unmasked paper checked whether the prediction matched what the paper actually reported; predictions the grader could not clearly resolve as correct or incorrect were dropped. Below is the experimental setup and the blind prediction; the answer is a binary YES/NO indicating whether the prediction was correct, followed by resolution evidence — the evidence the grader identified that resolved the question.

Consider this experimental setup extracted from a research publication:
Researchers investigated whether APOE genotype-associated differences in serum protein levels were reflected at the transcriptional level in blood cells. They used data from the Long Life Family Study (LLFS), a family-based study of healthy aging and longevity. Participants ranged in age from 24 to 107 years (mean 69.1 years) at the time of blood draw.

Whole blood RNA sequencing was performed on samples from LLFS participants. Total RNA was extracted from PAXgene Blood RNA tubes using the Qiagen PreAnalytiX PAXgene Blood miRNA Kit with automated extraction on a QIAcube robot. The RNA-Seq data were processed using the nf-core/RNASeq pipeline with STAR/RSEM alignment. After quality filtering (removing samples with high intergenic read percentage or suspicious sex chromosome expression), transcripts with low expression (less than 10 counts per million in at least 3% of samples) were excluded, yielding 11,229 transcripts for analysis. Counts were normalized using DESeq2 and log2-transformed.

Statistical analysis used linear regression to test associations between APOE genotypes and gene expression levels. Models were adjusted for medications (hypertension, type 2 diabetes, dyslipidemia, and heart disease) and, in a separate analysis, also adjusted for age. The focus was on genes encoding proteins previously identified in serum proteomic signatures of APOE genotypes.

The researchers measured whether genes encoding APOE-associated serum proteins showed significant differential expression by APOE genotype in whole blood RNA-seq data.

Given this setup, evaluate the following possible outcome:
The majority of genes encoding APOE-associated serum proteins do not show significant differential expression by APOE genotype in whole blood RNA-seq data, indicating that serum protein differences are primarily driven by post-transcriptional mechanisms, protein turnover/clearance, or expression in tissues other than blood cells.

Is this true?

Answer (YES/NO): NO